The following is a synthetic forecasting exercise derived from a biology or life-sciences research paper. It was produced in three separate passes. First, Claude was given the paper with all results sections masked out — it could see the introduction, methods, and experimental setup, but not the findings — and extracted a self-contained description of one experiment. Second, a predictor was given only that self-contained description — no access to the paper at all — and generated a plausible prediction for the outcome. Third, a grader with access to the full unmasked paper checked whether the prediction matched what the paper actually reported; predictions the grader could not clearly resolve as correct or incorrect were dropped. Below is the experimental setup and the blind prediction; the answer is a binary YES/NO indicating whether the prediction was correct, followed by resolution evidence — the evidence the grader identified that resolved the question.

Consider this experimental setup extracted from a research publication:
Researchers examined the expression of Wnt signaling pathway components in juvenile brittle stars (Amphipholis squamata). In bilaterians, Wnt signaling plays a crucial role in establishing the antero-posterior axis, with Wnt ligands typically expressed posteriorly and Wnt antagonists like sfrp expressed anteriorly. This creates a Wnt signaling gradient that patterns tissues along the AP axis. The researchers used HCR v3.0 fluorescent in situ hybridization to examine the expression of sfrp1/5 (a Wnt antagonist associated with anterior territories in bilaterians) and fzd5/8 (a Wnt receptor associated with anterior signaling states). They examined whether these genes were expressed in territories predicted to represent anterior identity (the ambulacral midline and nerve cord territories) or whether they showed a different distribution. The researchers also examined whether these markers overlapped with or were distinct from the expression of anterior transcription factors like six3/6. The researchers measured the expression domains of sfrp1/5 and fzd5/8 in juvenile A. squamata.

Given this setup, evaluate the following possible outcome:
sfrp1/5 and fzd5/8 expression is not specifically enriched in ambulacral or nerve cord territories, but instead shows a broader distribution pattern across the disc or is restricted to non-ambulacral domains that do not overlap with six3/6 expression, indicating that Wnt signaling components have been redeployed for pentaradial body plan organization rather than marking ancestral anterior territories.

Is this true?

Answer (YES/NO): NO